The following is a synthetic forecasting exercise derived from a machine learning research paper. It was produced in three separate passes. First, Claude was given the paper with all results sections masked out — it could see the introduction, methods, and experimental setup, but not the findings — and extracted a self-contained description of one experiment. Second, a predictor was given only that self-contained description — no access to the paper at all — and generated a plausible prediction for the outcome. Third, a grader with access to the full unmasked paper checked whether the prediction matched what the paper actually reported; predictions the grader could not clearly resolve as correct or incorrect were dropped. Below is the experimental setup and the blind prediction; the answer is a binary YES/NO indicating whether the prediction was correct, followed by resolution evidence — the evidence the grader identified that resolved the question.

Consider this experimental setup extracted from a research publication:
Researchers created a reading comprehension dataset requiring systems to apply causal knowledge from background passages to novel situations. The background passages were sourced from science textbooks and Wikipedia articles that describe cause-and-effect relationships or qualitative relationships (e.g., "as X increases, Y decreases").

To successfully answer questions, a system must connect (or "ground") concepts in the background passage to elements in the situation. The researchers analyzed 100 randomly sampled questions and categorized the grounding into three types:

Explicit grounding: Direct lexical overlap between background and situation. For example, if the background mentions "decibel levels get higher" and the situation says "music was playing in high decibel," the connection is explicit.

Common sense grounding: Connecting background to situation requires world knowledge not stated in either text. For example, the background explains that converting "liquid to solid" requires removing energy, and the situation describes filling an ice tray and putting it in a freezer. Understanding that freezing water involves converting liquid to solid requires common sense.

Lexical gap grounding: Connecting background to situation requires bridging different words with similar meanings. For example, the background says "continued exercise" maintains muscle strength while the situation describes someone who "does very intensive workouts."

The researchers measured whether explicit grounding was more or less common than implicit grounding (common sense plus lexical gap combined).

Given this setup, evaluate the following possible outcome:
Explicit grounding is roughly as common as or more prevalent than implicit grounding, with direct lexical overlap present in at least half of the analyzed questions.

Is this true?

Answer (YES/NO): YES